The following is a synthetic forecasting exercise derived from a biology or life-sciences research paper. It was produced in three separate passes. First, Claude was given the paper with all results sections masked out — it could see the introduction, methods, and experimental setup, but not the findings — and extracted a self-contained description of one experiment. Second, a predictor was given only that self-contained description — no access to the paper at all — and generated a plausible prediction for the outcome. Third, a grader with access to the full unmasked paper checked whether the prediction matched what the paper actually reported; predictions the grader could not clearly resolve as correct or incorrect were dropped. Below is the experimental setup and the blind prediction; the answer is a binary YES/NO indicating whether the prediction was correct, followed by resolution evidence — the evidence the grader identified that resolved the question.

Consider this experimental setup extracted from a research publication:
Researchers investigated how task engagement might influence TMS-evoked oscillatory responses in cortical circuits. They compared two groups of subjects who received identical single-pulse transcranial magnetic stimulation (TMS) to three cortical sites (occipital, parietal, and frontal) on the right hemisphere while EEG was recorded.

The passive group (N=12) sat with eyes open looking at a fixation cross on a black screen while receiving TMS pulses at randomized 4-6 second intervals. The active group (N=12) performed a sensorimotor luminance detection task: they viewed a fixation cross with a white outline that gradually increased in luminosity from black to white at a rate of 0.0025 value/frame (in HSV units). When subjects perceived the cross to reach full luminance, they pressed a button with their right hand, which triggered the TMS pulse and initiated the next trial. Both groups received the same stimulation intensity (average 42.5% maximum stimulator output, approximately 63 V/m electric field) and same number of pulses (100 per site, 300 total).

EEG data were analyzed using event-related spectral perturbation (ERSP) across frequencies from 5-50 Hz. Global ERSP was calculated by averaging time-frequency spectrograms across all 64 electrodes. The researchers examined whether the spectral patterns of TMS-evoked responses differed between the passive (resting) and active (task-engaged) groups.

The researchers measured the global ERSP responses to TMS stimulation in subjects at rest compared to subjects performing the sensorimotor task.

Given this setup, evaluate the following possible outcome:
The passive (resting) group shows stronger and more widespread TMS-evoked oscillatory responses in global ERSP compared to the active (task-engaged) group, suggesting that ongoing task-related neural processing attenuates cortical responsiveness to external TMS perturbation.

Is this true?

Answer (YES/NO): NO